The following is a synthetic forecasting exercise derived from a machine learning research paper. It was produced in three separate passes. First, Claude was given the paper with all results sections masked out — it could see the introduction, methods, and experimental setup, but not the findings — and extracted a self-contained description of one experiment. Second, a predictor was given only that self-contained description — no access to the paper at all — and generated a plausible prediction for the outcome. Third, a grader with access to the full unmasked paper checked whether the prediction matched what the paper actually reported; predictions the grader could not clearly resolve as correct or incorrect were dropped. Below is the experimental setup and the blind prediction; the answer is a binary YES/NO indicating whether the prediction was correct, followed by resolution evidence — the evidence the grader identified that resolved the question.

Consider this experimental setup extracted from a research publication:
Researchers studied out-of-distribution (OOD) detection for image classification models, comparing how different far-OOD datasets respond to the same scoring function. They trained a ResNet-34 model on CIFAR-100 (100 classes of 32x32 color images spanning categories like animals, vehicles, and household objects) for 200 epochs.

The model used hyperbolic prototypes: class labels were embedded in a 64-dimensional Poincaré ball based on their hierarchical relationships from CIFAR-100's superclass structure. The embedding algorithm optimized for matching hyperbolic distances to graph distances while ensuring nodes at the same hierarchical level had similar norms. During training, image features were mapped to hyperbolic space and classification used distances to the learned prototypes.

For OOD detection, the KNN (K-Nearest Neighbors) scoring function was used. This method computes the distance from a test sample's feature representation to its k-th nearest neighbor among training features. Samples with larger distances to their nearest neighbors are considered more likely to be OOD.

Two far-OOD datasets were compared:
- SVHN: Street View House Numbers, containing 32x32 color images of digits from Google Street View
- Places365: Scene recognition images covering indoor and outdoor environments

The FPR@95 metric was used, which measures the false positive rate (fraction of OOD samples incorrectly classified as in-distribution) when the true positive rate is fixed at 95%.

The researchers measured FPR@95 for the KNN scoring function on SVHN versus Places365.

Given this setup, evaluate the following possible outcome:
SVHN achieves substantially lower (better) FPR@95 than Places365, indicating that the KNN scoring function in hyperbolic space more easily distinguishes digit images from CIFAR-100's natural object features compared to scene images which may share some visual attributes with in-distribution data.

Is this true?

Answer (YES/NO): YES